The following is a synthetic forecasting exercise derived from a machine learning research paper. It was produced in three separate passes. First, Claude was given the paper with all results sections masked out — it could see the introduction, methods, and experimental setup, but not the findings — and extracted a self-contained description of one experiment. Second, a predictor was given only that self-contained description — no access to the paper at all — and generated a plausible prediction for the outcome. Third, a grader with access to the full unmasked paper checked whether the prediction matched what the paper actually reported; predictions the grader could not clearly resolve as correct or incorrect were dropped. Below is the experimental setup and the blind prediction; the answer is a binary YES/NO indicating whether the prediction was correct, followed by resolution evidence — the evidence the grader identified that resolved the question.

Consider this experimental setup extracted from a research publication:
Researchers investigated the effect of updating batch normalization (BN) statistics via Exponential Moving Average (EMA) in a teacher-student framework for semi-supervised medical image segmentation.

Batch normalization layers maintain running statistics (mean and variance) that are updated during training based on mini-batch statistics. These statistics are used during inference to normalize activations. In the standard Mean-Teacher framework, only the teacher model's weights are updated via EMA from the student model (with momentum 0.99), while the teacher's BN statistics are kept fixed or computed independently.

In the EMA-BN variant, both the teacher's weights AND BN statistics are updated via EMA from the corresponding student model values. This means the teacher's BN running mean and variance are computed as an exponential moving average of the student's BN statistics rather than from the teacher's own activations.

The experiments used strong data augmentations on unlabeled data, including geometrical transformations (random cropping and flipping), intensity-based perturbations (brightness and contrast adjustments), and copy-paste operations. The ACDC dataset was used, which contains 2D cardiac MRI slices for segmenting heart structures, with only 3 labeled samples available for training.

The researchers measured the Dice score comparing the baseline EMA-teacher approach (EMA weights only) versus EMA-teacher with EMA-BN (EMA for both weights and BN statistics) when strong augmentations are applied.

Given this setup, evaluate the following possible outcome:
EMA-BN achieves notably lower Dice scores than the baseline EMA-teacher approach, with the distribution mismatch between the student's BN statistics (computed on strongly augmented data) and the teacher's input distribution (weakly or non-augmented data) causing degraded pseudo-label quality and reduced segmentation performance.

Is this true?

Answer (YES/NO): NO